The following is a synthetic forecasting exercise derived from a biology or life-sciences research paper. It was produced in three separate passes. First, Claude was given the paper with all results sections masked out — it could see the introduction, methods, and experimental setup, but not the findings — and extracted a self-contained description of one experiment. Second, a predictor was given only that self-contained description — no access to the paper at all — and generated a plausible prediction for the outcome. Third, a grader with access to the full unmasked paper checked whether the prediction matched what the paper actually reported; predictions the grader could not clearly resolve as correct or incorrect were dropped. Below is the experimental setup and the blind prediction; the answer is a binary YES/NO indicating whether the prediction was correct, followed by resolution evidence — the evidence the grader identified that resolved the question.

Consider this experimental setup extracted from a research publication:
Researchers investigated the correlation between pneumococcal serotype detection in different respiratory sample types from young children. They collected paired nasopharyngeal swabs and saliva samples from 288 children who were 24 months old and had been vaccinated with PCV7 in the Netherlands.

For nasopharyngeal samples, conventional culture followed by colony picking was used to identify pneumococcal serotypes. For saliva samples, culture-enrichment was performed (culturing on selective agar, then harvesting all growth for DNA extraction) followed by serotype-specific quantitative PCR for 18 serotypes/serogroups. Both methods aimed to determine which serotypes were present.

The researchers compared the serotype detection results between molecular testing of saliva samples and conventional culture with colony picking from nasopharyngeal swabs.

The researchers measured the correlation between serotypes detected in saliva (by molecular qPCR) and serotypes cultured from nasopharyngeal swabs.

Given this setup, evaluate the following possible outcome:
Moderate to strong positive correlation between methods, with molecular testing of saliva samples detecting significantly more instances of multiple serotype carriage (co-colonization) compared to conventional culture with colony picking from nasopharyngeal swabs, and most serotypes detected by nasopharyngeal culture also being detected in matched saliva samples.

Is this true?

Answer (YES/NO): NO